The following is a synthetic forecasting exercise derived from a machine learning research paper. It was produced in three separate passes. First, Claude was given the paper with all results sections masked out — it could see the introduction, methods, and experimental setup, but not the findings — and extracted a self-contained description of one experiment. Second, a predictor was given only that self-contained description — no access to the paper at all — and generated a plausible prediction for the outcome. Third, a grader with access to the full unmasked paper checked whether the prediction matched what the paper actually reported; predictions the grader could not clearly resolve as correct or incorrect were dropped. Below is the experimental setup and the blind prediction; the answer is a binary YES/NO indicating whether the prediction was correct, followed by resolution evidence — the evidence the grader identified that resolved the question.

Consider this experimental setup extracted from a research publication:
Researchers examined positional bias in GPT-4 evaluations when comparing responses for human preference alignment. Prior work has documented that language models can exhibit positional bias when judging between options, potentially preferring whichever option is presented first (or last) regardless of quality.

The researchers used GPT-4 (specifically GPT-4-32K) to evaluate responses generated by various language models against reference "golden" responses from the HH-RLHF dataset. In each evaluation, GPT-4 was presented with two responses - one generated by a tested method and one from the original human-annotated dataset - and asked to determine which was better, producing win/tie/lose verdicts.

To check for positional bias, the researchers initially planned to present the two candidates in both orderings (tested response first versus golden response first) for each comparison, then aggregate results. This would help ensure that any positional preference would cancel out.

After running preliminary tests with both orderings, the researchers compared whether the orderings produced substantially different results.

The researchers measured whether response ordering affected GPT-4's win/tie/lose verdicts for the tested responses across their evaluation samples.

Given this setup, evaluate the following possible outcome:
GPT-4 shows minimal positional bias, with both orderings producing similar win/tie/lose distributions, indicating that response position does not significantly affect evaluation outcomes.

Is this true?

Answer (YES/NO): YES